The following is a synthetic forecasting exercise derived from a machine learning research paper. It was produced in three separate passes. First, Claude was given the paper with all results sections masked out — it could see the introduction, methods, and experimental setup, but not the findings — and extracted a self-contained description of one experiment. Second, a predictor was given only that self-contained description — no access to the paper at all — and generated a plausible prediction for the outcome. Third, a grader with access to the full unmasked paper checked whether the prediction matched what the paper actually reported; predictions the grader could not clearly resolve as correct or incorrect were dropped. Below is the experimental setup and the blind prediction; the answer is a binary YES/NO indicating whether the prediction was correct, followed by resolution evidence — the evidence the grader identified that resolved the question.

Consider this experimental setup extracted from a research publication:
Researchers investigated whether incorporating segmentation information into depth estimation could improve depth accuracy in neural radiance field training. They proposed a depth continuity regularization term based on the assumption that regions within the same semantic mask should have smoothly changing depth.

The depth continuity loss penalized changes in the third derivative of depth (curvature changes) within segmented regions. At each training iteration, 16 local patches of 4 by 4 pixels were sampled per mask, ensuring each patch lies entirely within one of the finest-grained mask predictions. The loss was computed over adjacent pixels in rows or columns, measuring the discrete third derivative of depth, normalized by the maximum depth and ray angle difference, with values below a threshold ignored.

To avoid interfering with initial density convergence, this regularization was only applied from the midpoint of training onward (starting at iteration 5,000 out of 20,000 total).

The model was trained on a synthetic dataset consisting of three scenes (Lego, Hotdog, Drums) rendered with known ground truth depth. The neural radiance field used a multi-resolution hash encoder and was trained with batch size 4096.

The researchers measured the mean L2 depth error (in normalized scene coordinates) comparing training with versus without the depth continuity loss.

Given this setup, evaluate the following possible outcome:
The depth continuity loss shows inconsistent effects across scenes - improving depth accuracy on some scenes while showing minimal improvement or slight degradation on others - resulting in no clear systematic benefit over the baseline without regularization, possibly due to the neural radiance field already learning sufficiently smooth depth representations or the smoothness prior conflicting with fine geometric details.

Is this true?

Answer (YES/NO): NO